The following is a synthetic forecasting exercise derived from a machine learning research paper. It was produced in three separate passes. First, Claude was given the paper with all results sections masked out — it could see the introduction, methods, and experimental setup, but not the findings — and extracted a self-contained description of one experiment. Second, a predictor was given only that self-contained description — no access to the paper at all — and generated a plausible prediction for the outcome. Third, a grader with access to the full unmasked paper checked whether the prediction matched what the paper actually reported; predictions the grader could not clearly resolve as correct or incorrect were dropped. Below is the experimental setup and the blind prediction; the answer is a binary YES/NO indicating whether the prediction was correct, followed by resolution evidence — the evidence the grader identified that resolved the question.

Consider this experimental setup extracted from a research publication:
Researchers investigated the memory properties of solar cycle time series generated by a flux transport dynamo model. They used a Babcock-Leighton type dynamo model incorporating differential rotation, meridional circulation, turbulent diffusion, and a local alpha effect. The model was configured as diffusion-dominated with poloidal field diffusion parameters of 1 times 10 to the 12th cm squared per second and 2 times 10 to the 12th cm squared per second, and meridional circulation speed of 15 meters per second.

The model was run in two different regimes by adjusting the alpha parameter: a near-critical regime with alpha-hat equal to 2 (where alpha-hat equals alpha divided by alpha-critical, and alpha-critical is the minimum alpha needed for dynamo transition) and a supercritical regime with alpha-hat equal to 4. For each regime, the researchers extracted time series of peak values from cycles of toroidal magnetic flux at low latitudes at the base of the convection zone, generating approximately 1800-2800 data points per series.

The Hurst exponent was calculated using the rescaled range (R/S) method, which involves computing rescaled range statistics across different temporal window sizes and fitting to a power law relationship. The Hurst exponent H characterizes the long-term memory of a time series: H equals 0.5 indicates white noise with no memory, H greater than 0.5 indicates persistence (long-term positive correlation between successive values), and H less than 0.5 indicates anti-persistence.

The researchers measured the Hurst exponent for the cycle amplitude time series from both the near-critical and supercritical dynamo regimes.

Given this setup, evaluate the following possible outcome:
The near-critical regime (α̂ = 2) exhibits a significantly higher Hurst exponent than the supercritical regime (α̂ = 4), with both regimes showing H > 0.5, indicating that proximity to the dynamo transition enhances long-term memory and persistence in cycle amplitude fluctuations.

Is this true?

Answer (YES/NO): YES